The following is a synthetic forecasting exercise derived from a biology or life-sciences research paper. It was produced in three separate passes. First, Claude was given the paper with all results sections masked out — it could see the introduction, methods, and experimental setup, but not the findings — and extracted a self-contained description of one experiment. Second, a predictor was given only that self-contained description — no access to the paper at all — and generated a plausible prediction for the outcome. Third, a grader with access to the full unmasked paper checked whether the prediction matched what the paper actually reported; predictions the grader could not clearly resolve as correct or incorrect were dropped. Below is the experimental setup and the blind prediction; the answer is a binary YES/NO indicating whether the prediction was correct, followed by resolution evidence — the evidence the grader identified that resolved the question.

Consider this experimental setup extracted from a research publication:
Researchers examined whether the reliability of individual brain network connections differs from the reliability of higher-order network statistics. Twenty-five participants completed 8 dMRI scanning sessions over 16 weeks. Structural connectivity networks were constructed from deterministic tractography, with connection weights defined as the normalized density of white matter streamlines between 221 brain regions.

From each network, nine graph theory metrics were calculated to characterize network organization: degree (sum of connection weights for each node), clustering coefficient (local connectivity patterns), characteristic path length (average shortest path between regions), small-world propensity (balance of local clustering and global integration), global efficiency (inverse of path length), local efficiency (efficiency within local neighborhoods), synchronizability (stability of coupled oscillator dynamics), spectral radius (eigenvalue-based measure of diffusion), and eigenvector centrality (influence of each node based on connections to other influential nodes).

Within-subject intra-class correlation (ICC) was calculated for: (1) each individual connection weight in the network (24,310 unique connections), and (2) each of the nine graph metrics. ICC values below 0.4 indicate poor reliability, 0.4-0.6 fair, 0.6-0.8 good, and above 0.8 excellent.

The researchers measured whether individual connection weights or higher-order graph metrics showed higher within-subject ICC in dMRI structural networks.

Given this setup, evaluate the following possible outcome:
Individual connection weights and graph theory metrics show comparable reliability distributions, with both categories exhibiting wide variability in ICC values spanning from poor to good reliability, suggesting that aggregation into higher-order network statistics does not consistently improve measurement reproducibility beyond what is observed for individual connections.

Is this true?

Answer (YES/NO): NO